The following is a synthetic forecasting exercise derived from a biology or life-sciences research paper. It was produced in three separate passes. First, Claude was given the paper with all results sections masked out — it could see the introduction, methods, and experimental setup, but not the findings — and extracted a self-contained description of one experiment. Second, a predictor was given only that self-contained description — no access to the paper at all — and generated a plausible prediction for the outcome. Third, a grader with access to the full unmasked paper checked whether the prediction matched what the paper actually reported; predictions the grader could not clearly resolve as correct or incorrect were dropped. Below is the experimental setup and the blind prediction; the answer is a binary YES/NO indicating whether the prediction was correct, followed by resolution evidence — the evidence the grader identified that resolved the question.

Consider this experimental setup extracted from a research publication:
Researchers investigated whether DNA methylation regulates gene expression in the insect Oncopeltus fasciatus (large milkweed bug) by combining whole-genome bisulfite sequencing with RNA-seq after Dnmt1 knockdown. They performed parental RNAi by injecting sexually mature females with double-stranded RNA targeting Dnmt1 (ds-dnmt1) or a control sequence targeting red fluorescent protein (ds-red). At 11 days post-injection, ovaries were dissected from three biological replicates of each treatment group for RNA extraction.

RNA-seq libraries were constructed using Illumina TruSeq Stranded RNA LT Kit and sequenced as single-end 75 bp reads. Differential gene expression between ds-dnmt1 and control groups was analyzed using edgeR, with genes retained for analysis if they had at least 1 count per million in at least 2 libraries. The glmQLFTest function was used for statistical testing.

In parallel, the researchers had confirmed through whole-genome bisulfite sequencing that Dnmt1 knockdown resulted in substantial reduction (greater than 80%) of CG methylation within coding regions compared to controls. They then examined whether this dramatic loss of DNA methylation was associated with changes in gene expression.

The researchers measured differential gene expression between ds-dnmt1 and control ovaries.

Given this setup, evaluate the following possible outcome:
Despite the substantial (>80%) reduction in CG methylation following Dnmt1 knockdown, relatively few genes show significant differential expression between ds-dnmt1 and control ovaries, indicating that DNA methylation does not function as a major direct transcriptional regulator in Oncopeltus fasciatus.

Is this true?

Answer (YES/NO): YES